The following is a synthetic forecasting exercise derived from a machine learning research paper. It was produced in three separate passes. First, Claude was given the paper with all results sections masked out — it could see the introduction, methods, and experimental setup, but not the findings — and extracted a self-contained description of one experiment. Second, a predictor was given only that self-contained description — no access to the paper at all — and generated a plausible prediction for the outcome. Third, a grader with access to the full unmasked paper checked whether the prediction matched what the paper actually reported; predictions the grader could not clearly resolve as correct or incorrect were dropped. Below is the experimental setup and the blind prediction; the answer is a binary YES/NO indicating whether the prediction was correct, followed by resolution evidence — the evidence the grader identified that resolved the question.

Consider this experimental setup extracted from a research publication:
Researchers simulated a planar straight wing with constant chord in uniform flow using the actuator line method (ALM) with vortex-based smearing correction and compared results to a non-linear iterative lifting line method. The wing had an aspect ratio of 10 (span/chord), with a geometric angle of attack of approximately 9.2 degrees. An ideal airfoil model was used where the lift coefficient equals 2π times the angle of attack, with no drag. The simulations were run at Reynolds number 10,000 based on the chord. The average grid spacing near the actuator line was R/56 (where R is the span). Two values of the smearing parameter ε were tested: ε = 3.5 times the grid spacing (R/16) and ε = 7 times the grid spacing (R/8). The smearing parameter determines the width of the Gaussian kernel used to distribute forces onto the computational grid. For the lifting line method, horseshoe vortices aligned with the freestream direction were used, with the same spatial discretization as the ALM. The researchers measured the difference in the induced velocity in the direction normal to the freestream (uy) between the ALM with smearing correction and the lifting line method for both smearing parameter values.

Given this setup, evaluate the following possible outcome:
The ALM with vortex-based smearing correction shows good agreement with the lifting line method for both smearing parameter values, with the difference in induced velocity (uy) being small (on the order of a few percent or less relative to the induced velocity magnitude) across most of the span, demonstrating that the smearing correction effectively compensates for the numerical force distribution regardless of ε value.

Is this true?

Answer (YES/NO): YES